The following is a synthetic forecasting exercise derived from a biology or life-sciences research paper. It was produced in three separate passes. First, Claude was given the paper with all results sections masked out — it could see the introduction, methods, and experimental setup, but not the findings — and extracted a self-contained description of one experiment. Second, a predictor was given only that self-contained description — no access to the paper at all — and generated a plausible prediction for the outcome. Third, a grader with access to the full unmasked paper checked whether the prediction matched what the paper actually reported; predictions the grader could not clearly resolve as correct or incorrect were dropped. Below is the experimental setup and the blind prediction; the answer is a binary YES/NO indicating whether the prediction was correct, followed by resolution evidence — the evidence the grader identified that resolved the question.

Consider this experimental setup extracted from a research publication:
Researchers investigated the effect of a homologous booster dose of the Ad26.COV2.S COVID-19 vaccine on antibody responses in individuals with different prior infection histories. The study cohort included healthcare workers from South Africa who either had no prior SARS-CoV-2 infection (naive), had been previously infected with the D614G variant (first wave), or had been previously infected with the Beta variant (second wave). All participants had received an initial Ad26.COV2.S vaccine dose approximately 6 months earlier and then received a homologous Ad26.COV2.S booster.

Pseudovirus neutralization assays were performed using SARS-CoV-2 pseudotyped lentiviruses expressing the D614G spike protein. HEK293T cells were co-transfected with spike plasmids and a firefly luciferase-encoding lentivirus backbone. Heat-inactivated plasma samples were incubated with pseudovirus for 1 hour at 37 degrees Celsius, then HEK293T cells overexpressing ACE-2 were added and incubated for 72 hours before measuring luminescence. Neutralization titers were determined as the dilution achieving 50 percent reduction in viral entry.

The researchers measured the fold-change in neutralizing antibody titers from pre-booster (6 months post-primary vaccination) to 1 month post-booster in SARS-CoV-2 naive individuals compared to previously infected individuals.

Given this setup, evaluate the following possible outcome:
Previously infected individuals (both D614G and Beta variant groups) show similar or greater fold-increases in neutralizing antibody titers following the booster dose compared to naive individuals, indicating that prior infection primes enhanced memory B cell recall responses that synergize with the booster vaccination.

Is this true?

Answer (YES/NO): NO